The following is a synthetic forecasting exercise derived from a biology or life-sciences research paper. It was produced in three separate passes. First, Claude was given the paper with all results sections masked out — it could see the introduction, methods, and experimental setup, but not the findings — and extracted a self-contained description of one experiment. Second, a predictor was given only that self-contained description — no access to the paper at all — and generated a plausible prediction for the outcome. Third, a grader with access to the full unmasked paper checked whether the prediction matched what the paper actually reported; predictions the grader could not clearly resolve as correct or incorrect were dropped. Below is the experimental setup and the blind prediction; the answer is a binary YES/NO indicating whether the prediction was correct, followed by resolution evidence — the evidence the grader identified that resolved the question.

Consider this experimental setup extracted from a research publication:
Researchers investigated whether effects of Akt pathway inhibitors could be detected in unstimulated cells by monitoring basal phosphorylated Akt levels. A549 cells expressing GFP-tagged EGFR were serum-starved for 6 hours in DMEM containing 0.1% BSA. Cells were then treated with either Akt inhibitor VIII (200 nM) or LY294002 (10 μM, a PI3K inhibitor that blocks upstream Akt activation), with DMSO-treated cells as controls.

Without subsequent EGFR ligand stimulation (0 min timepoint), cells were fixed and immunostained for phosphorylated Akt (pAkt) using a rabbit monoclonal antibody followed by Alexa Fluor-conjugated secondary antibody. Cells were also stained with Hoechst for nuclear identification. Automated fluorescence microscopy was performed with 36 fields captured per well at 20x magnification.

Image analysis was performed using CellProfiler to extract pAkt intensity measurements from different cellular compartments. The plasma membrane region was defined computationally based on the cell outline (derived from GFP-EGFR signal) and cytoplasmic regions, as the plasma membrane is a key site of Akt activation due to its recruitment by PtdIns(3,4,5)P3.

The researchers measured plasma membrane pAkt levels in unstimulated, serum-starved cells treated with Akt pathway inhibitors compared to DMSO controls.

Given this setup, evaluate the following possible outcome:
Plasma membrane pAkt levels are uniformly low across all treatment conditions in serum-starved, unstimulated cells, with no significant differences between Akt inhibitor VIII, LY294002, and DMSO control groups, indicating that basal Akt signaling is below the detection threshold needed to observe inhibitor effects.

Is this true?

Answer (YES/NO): NO